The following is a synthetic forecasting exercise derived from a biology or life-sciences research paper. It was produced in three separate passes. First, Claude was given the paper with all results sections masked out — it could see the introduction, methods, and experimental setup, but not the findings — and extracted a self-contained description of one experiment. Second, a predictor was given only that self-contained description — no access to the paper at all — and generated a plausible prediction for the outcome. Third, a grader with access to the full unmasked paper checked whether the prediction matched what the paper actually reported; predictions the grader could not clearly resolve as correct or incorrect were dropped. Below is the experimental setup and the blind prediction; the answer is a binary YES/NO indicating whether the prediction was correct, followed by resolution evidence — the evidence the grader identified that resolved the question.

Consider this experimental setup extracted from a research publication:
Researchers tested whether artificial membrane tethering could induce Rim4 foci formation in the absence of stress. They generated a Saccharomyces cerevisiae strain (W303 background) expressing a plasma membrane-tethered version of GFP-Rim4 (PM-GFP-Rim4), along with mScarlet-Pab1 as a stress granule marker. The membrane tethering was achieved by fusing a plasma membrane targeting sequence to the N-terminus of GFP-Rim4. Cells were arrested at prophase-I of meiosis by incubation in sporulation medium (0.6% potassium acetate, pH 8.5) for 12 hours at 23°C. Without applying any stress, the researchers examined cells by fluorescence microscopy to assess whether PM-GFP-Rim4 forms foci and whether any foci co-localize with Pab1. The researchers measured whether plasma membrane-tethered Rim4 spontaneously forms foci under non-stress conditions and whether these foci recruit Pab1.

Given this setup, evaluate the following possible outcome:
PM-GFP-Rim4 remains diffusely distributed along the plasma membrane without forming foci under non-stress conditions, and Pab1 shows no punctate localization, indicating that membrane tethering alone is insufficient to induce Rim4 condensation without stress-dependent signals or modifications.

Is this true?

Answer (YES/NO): NO